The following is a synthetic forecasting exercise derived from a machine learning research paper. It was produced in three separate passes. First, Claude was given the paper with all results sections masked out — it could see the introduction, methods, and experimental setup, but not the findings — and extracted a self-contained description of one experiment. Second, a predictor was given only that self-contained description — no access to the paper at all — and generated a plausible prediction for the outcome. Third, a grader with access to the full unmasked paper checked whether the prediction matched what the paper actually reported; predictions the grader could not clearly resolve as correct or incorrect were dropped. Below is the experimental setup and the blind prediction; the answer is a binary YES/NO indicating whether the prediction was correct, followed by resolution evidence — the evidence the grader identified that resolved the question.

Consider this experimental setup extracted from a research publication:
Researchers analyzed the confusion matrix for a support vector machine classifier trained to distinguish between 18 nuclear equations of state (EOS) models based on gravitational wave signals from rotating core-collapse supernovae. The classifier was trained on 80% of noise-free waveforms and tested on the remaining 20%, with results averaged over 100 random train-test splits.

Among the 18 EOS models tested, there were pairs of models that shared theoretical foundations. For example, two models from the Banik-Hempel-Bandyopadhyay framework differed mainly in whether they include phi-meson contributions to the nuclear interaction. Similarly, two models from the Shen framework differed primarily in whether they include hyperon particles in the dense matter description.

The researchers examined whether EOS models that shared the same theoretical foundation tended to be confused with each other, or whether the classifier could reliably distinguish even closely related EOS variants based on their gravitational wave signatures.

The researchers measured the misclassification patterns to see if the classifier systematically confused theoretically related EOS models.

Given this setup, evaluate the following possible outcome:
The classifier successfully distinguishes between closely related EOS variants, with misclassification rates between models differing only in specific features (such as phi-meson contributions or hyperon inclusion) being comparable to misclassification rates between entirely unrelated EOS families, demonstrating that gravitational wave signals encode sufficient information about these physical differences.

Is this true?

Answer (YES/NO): NO